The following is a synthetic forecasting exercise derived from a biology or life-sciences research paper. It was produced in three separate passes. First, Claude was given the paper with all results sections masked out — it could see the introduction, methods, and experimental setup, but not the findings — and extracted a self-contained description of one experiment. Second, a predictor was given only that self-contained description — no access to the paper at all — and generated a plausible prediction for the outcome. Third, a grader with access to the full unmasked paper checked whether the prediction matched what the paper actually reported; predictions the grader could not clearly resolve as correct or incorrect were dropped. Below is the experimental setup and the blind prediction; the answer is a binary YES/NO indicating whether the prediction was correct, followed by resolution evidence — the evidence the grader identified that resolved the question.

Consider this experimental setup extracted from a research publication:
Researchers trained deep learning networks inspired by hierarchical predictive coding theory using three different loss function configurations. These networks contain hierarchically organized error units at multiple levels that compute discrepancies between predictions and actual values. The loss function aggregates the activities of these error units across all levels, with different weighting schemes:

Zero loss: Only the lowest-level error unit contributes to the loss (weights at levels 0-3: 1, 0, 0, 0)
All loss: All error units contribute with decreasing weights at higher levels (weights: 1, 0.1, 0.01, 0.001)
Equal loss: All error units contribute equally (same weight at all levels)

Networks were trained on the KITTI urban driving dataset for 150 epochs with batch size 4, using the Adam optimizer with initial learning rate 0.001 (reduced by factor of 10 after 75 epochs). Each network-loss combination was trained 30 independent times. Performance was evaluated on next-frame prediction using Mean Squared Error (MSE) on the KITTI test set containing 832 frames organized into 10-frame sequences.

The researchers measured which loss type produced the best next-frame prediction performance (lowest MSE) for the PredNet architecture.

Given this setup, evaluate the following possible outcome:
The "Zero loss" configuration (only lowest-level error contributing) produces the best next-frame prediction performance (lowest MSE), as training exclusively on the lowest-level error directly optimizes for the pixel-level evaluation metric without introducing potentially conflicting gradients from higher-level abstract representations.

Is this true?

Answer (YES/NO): YES